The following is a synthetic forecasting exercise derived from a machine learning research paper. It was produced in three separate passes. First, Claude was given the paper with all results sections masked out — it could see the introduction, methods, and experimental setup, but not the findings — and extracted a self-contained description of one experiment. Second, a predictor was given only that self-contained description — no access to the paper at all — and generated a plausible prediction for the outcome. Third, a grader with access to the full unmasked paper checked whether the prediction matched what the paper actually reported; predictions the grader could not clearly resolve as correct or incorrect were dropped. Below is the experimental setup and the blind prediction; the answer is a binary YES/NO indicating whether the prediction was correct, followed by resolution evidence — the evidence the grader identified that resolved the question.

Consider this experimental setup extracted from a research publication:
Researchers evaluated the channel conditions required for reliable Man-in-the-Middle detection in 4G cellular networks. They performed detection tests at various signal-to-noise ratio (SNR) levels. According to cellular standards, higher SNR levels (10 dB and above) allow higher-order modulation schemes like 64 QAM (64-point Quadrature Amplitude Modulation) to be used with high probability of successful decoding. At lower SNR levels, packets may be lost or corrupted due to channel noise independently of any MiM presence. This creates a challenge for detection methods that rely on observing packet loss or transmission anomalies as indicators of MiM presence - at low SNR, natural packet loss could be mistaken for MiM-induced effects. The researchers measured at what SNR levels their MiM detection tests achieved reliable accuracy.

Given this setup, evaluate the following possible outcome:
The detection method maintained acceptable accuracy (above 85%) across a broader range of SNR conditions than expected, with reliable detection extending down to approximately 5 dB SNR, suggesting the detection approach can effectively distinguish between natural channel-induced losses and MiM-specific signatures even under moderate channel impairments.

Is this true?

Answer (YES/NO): NO